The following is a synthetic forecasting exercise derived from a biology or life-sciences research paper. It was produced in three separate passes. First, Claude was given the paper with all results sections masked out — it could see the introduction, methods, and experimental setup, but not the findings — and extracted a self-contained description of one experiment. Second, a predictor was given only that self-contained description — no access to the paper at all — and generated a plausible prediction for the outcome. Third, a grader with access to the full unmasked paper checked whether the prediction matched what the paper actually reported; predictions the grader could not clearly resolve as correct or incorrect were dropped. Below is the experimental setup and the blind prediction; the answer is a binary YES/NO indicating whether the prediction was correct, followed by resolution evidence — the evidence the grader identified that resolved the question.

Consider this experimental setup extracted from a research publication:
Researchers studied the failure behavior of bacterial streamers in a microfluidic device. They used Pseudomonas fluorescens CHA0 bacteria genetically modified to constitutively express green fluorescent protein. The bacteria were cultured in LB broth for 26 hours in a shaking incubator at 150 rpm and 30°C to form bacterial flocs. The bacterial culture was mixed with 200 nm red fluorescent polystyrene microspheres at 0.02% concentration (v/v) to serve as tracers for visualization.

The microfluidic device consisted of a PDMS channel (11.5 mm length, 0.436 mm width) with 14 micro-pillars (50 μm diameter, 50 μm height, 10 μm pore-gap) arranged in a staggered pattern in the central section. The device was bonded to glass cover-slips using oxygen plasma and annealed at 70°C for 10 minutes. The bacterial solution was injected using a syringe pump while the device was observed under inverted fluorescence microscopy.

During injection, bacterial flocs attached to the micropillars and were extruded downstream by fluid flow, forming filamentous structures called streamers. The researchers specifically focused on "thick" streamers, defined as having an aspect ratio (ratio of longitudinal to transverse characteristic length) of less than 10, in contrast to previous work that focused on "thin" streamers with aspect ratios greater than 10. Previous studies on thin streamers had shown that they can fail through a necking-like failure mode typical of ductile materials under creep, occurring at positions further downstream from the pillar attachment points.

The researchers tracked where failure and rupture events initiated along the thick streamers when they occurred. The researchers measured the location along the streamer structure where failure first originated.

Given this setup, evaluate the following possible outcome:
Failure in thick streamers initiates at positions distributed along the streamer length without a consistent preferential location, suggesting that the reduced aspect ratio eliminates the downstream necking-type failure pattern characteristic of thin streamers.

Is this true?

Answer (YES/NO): NO